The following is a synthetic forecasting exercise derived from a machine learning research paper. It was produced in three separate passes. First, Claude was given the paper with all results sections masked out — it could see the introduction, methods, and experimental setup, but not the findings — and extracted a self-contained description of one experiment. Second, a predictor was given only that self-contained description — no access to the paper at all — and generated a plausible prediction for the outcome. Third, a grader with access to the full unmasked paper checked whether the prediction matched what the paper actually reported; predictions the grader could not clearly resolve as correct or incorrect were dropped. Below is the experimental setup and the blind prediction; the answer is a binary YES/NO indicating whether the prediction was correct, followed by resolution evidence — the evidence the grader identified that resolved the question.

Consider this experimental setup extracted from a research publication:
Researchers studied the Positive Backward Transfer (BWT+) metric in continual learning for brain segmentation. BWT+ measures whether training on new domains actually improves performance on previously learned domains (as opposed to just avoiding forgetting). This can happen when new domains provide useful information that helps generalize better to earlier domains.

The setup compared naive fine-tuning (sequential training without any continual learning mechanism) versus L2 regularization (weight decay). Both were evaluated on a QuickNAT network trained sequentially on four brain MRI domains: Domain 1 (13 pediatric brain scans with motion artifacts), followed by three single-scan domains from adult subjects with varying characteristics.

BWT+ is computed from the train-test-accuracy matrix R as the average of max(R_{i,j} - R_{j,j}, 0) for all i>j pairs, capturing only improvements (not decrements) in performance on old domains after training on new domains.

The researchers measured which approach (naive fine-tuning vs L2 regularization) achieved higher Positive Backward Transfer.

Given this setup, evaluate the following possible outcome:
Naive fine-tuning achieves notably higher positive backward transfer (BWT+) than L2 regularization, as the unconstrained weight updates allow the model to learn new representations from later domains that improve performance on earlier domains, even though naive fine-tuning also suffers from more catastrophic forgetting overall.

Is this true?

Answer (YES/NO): NO